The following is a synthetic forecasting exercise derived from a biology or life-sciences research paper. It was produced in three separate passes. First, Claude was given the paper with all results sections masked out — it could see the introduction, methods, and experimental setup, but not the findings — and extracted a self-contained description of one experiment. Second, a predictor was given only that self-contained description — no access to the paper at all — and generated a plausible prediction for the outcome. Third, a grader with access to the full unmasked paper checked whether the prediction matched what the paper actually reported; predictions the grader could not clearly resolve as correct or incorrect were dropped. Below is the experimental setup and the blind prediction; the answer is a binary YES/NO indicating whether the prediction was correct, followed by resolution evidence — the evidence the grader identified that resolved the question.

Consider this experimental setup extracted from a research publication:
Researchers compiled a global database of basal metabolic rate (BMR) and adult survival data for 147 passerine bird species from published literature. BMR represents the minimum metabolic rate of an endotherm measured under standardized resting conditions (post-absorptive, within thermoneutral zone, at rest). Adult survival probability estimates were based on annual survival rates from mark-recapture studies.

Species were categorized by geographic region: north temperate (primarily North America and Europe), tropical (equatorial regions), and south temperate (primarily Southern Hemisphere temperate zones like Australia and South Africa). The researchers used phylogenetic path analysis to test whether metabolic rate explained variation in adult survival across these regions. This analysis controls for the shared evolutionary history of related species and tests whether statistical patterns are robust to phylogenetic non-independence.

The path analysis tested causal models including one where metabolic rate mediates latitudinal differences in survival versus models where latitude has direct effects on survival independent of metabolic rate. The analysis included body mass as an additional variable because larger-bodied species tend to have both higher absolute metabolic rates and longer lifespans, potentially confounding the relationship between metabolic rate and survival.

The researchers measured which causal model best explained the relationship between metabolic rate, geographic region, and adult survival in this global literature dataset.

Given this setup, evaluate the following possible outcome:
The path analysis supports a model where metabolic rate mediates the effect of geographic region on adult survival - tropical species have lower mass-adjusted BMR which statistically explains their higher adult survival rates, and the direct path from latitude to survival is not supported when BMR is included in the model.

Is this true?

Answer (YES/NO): NO